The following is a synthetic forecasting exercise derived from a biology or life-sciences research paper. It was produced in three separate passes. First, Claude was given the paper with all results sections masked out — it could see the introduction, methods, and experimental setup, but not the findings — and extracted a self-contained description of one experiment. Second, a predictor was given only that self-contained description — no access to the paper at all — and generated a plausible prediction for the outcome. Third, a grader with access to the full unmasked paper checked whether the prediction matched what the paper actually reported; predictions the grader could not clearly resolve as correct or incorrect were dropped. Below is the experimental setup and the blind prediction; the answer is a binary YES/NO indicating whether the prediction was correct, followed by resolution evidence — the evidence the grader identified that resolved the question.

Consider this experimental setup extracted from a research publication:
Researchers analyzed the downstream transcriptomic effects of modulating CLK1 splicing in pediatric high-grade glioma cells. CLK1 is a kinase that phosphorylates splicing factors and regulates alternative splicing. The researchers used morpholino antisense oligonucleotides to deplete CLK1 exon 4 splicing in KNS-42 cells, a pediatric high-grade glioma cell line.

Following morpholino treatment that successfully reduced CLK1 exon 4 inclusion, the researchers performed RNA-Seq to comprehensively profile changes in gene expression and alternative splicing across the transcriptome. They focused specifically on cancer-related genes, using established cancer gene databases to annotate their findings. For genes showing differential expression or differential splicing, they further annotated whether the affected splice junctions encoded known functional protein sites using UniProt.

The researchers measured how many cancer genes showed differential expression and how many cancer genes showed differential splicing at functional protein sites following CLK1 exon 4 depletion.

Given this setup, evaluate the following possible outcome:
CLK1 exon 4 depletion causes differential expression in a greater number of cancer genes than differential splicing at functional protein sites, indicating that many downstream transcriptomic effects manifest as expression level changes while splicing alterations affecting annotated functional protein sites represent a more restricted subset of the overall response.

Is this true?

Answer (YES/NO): NO